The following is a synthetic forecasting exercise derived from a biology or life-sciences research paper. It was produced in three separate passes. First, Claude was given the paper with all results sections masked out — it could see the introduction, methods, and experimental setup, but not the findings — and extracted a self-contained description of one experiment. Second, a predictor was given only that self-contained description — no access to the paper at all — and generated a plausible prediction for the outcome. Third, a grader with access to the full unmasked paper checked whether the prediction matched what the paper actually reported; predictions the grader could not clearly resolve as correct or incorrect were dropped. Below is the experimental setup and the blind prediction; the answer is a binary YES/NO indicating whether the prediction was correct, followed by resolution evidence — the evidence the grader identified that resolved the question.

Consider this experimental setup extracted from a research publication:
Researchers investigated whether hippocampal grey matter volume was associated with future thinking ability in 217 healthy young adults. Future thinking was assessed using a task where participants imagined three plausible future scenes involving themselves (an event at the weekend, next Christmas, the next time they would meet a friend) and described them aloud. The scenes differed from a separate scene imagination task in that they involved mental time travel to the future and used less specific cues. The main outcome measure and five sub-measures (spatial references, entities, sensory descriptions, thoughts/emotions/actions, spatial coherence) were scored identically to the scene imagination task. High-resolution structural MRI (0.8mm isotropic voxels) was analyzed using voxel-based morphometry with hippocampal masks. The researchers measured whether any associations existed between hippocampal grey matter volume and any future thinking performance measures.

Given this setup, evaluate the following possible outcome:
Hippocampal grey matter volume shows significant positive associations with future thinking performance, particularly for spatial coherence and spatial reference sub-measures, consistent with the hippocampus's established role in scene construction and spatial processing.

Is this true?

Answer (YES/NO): NO